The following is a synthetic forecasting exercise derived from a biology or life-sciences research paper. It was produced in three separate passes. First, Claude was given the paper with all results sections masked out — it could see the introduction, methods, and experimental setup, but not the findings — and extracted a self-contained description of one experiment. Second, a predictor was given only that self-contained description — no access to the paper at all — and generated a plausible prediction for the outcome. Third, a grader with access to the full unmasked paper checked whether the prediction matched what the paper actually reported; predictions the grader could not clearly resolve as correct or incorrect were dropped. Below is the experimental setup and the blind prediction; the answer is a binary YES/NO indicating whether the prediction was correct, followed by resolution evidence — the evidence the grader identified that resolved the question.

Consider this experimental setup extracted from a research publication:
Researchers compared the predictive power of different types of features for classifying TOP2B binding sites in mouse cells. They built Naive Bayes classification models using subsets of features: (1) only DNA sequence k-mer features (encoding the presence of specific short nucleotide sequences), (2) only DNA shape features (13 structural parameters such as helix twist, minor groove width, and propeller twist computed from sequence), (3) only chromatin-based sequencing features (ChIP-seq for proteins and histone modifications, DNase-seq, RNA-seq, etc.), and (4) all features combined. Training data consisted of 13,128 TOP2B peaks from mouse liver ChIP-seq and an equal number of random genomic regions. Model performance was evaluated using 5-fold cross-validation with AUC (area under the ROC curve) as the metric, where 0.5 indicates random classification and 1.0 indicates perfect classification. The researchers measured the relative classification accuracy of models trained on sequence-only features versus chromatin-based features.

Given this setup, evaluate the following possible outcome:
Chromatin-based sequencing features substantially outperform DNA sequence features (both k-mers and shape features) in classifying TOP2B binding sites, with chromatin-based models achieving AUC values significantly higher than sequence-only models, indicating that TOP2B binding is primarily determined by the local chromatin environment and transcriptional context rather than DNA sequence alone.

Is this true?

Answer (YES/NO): YES